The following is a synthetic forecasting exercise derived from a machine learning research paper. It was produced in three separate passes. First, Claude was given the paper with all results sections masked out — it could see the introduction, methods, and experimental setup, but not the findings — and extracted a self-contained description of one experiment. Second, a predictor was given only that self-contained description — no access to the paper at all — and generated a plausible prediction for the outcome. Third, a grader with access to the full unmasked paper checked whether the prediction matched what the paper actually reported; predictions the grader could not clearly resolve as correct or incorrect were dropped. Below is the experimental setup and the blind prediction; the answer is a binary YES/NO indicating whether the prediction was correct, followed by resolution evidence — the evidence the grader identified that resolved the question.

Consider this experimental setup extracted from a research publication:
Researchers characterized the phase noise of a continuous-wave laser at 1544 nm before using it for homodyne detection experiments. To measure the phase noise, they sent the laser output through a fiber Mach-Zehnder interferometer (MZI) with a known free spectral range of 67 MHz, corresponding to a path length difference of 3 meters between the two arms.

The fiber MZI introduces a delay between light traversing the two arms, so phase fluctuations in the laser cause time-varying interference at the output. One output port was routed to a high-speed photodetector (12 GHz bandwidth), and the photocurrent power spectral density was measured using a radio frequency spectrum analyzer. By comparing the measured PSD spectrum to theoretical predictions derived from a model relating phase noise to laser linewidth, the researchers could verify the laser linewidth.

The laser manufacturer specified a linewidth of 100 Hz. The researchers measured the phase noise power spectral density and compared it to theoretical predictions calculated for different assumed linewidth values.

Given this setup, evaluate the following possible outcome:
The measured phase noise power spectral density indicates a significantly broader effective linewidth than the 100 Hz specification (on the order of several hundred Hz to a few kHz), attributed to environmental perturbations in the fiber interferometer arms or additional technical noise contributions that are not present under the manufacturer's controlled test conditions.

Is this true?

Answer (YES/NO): NO